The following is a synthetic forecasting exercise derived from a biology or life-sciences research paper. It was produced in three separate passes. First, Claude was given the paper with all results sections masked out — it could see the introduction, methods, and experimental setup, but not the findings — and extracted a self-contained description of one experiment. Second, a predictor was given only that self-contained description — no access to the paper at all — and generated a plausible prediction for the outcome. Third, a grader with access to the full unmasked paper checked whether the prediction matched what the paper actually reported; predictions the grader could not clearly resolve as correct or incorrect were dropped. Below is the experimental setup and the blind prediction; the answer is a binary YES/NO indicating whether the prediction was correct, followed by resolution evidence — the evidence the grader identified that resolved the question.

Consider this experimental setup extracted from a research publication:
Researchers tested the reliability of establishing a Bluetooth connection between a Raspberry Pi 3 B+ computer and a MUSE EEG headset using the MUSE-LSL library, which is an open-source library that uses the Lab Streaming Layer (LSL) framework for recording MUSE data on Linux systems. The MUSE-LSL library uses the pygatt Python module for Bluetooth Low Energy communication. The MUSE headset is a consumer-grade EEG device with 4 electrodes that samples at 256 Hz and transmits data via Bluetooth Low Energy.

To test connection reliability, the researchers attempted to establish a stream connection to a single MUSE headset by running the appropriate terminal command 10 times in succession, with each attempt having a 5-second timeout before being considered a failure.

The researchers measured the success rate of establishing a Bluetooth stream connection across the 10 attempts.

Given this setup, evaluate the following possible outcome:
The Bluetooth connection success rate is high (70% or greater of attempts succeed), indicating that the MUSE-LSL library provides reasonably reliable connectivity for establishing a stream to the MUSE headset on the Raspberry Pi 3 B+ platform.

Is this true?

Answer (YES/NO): YES